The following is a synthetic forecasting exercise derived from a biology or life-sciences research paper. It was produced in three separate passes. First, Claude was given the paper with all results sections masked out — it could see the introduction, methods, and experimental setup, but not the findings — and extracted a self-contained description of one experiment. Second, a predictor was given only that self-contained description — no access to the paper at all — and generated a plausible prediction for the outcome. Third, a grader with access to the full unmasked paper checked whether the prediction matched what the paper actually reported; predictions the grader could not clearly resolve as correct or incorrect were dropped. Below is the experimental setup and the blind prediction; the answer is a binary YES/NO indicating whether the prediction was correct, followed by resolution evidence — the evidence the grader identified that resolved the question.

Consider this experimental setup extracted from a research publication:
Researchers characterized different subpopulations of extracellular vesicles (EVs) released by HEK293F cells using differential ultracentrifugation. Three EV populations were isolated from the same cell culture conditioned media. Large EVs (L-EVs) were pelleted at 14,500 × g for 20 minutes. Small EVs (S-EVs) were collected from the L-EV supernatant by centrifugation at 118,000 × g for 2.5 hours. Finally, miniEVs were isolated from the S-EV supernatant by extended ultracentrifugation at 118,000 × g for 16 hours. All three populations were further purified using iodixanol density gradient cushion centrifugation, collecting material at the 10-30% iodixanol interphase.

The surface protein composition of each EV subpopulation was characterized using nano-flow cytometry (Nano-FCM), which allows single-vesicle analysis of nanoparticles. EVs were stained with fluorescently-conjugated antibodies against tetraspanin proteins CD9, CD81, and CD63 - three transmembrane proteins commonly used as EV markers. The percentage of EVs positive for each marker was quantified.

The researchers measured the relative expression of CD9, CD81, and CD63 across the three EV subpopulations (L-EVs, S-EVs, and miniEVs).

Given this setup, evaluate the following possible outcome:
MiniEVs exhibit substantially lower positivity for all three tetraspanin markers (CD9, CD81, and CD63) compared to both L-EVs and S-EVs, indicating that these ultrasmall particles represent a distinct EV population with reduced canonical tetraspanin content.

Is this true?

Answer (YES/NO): NO